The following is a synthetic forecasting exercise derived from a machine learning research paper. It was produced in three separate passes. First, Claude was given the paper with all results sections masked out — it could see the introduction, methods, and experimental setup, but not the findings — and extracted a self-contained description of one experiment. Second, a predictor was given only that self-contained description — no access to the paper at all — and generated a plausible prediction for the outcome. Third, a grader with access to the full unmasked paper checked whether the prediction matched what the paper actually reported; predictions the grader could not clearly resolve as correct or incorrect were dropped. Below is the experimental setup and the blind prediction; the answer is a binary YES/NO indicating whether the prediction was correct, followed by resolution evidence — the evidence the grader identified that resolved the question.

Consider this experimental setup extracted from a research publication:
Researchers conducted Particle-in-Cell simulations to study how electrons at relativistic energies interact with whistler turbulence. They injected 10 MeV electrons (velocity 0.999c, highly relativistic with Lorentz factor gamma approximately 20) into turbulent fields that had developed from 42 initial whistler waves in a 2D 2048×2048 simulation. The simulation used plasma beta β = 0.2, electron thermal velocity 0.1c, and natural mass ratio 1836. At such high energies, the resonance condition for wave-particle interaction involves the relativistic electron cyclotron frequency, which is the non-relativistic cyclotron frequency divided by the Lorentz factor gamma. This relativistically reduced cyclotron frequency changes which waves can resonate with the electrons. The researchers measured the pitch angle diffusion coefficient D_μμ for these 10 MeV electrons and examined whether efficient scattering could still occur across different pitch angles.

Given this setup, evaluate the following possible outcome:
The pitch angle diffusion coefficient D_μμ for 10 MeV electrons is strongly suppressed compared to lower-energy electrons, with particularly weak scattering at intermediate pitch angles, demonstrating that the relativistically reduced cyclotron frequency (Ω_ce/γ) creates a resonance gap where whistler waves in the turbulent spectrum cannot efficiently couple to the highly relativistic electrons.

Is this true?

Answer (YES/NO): NO